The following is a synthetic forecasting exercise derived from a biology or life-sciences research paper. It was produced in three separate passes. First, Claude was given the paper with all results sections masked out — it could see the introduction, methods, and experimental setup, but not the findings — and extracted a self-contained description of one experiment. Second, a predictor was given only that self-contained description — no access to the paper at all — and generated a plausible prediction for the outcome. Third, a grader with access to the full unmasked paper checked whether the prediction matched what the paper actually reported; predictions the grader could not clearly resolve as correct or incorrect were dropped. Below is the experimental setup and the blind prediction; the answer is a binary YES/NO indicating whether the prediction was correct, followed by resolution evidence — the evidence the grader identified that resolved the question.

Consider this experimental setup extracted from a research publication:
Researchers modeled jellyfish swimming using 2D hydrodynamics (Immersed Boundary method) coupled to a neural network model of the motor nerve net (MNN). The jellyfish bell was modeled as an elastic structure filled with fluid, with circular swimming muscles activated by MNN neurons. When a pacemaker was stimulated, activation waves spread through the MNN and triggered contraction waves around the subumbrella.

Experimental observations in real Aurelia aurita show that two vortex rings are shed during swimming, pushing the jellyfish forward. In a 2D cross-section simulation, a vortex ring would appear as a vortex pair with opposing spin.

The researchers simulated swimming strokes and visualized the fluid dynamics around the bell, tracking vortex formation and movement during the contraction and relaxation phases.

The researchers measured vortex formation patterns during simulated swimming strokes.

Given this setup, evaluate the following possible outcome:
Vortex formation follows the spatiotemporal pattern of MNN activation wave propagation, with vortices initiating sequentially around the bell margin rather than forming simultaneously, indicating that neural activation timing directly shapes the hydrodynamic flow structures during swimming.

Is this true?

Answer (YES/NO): NO